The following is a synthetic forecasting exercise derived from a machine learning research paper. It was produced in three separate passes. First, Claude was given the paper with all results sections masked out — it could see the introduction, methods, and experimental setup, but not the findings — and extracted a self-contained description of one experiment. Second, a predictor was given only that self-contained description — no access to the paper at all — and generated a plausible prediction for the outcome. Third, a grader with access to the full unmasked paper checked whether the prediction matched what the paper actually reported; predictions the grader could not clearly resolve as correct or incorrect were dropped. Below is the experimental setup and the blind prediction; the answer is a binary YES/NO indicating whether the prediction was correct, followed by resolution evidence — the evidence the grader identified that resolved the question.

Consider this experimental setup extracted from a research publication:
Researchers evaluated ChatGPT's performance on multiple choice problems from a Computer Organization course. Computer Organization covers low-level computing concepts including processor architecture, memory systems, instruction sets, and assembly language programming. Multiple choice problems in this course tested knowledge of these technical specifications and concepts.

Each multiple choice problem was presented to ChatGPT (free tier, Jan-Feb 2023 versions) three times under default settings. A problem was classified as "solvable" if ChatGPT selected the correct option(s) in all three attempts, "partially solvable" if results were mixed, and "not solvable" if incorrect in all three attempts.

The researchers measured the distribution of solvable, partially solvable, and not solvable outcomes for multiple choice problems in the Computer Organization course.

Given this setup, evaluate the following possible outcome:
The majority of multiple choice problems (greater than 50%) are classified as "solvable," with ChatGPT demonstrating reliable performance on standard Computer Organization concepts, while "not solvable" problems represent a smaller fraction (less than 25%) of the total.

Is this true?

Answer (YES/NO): NO